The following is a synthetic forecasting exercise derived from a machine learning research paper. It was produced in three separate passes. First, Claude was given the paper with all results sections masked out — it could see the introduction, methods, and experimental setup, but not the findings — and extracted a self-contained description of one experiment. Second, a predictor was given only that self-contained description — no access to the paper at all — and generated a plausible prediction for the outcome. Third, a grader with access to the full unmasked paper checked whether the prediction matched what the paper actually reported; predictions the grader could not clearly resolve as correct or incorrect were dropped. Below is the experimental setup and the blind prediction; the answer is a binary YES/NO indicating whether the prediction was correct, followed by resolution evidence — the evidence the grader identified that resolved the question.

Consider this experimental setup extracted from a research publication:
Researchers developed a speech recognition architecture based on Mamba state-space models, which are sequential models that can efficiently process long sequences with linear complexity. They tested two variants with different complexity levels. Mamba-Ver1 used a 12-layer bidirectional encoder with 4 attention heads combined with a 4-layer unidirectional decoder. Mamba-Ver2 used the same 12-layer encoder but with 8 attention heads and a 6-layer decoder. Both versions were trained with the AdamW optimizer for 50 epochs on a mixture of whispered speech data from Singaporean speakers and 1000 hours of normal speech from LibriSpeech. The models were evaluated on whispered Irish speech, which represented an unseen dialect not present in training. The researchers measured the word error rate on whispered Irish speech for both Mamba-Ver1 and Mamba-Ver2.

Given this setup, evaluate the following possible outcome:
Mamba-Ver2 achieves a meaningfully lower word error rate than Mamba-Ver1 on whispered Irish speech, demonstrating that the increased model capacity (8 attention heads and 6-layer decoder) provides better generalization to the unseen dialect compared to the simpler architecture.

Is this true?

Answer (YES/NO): YES